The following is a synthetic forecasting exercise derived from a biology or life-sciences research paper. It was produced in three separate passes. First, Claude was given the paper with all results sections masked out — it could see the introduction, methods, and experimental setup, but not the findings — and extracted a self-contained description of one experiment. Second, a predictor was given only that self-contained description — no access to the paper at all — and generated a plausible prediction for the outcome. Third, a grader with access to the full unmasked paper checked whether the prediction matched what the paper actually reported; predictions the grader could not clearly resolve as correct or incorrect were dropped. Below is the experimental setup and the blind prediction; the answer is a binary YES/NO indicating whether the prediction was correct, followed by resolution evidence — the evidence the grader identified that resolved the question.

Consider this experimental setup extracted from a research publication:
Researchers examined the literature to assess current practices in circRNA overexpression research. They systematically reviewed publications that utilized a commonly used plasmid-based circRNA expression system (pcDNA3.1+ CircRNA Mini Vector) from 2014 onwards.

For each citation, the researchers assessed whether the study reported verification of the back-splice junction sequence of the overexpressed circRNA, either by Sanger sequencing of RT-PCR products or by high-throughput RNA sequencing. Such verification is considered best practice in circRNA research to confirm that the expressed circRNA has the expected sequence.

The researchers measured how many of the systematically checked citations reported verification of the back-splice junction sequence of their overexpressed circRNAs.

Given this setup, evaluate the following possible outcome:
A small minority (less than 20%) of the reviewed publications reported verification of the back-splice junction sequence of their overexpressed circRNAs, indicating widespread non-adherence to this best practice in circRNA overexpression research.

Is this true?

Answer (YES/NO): YES